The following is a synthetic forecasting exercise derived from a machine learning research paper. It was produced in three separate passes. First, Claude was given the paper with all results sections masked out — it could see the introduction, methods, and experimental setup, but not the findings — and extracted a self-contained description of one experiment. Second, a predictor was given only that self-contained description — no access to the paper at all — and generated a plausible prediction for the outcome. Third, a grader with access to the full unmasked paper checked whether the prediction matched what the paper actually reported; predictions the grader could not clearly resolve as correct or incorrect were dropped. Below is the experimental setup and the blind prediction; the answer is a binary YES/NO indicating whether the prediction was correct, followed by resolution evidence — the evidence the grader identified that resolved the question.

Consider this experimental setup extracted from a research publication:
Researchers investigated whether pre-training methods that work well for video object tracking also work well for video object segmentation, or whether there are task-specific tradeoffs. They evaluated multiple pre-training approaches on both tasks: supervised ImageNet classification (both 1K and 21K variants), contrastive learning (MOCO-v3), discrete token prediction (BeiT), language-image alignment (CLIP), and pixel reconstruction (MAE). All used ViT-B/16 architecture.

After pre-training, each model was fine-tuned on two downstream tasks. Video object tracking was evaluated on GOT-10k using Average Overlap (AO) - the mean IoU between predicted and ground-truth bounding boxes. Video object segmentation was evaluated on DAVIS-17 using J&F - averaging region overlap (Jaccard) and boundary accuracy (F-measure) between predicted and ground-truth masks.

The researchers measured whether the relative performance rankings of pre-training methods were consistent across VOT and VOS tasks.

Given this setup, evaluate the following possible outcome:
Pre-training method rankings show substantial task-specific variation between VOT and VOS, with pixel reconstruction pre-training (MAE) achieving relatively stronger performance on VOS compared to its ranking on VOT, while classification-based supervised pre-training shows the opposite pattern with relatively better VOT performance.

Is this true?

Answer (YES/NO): NO